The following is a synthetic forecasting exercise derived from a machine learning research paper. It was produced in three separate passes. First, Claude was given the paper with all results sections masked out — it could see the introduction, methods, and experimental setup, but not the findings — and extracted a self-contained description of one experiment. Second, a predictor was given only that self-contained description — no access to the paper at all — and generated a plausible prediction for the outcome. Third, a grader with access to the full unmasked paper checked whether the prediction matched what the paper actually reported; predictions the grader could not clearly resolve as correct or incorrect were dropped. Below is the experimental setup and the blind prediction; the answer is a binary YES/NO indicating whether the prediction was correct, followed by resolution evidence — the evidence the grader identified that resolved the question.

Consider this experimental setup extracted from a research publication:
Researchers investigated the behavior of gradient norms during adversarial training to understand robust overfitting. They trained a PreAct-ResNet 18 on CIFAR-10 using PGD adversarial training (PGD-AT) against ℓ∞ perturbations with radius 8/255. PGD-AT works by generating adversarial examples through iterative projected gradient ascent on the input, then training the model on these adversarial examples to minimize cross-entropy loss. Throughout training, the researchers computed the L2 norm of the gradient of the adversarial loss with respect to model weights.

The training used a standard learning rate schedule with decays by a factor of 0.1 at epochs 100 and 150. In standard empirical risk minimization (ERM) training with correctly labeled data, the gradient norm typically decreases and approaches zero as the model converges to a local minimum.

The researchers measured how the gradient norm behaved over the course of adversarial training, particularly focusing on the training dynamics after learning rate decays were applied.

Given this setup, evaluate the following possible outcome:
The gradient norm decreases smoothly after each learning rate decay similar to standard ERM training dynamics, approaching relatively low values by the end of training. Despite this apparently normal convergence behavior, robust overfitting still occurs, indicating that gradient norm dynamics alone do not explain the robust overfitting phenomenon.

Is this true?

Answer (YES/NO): NO